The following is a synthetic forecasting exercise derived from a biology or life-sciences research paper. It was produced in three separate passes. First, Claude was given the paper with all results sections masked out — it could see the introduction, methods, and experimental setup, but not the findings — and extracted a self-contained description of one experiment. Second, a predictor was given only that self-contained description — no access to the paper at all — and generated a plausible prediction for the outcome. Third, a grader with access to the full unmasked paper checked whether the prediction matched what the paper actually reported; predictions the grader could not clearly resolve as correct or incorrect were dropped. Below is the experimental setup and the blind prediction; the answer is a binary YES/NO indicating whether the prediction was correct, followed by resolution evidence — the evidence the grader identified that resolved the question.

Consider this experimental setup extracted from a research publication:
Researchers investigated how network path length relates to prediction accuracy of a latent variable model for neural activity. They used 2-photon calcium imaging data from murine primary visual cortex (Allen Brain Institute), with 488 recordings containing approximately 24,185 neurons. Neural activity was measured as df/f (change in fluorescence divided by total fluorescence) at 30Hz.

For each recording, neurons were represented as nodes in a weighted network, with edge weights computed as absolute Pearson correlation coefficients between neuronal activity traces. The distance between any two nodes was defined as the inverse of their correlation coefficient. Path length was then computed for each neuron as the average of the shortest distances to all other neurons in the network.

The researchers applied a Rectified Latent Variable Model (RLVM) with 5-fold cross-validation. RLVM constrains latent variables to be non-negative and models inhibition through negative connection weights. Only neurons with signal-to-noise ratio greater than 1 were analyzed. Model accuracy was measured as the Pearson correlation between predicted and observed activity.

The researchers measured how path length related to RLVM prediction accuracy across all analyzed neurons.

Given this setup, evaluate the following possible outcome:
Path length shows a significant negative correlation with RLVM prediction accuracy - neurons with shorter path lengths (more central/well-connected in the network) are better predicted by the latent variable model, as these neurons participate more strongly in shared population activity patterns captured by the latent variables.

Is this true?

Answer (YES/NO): YES